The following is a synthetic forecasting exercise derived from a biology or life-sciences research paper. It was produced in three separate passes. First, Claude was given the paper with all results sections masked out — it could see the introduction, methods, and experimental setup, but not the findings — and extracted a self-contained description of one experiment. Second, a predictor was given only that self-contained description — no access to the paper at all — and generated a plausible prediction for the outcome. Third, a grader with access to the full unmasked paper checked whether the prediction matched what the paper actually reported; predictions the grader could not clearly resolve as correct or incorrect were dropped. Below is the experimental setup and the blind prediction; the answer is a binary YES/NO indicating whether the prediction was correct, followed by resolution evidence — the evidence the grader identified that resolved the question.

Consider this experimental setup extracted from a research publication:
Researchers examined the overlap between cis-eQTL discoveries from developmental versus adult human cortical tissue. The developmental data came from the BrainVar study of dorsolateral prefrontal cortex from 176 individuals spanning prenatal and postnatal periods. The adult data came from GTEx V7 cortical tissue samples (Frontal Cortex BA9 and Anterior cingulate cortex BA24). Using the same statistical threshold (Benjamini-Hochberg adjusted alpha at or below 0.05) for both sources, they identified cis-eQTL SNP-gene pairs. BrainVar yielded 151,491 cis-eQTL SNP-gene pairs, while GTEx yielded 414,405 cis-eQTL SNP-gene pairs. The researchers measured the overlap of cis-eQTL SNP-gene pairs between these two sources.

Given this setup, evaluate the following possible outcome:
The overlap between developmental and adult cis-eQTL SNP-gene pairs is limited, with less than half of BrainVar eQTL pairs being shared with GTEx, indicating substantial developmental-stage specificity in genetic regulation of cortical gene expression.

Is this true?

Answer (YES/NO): YES